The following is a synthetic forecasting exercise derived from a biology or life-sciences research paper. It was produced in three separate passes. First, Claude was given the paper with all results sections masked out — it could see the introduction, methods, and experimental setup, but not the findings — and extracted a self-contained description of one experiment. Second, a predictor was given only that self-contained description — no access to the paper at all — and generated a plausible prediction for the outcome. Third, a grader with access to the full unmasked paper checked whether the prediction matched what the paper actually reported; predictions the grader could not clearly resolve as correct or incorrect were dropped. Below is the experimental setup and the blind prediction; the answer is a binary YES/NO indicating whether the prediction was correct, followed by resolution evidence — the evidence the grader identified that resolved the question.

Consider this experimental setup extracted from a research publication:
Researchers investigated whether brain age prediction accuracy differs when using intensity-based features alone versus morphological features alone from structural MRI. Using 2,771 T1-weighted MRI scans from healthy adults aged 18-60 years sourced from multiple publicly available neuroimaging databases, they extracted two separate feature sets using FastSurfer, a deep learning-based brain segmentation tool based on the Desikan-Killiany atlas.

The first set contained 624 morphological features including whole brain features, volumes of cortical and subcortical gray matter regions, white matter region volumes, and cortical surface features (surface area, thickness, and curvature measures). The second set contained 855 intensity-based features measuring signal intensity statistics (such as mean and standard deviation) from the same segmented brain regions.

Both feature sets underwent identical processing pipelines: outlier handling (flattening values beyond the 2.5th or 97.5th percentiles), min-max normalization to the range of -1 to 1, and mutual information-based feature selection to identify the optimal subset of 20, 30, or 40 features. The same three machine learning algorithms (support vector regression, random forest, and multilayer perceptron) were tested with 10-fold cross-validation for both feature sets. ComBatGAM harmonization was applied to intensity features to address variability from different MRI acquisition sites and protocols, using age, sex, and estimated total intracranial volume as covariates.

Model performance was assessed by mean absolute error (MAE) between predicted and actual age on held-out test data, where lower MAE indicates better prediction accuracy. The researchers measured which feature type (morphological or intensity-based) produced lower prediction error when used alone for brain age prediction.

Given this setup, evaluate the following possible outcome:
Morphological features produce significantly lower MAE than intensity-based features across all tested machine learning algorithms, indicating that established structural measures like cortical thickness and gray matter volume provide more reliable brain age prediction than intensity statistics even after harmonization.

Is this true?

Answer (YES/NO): NO